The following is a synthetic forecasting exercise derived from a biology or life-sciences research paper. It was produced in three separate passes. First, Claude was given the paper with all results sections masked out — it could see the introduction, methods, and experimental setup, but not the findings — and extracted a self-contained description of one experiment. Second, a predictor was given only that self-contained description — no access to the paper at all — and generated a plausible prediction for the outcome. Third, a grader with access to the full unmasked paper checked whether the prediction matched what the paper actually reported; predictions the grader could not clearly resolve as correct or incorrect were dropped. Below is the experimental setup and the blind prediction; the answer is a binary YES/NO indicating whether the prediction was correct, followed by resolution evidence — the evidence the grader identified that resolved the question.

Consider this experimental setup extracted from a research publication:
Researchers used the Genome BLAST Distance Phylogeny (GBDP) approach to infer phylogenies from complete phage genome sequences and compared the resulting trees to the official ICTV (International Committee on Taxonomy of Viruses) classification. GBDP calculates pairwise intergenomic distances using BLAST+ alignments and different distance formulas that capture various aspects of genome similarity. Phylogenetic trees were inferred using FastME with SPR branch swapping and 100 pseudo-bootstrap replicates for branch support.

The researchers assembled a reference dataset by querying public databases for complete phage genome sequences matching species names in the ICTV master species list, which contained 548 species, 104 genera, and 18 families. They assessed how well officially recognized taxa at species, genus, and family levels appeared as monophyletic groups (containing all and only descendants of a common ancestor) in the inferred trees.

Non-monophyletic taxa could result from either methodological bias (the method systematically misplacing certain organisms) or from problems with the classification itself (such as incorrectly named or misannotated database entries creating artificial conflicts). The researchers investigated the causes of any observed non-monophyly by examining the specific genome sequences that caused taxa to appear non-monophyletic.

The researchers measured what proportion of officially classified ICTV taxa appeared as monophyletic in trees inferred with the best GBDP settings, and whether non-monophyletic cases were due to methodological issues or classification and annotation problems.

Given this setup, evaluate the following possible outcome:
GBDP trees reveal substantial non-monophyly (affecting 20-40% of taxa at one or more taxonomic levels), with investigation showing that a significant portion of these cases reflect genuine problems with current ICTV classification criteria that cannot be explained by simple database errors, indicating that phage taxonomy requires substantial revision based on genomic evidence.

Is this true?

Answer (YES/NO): NO